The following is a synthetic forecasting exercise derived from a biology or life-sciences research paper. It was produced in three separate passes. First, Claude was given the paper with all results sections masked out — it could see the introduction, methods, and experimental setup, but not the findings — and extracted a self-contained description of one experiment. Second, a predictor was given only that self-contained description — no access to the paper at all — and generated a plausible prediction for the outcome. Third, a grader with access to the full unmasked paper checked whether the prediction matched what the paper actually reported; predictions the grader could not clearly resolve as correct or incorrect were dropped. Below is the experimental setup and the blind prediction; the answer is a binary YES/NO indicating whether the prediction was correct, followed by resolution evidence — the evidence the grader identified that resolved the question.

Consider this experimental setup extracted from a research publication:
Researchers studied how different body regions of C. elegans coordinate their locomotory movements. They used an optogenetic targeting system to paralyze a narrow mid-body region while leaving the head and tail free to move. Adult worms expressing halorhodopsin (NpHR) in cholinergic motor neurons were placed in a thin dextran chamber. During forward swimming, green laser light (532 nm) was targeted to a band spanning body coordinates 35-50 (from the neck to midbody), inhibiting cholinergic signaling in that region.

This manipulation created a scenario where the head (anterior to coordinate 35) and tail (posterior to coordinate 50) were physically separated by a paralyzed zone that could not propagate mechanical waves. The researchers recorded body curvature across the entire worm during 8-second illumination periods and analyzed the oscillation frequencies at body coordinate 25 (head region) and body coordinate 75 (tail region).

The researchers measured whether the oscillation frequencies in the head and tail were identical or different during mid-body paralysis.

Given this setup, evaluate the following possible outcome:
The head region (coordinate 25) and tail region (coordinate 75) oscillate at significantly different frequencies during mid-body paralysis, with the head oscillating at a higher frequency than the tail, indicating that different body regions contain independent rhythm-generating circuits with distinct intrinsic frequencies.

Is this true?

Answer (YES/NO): NO